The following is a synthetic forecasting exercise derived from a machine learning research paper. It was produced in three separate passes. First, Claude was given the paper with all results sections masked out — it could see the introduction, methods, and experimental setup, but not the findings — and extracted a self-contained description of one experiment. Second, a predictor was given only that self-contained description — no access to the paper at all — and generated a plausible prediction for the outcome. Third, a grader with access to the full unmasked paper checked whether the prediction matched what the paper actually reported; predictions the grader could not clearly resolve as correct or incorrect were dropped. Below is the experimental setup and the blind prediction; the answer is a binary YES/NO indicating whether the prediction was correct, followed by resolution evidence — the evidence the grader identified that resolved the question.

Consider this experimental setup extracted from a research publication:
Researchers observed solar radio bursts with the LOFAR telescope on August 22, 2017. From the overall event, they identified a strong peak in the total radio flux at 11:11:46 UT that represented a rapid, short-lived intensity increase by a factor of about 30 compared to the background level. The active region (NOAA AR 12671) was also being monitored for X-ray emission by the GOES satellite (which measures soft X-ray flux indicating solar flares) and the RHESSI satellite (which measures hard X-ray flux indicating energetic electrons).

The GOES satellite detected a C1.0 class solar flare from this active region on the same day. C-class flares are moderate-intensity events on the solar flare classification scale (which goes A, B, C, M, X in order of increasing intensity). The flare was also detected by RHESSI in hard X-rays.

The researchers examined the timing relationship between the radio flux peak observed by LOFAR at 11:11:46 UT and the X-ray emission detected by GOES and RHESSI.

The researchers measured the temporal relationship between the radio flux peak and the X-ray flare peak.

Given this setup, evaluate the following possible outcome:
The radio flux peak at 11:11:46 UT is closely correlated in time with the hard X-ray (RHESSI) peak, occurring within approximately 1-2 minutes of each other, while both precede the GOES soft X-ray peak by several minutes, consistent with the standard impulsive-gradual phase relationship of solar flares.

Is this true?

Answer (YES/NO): NO